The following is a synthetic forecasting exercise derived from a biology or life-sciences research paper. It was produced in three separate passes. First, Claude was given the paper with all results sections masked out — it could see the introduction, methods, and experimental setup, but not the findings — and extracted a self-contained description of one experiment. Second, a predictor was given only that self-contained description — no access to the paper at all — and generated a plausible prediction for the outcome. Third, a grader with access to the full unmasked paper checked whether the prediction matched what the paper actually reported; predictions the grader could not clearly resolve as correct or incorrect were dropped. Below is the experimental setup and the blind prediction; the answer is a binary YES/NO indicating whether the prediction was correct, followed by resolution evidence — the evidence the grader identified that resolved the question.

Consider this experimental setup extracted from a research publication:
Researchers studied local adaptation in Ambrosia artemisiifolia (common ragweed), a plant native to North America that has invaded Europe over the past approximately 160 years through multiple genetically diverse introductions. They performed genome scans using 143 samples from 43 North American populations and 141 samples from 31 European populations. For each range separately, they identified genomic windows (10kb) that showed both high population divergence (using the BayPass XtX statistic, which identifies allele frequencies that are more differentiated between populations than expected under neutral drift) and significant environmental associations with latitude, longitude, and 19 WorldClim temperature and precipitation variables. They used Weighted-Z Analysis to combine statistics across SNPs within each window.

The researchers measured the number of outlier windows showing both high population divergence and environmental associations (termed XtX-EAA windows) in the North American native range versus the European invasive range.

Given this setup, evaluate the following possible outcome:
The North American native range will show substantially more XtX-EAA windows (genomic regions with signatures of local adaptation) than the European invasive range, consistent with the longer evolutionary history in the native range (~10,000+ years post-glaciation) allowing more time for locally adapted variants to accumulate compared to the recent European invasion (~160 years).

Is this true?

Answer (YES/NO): YES